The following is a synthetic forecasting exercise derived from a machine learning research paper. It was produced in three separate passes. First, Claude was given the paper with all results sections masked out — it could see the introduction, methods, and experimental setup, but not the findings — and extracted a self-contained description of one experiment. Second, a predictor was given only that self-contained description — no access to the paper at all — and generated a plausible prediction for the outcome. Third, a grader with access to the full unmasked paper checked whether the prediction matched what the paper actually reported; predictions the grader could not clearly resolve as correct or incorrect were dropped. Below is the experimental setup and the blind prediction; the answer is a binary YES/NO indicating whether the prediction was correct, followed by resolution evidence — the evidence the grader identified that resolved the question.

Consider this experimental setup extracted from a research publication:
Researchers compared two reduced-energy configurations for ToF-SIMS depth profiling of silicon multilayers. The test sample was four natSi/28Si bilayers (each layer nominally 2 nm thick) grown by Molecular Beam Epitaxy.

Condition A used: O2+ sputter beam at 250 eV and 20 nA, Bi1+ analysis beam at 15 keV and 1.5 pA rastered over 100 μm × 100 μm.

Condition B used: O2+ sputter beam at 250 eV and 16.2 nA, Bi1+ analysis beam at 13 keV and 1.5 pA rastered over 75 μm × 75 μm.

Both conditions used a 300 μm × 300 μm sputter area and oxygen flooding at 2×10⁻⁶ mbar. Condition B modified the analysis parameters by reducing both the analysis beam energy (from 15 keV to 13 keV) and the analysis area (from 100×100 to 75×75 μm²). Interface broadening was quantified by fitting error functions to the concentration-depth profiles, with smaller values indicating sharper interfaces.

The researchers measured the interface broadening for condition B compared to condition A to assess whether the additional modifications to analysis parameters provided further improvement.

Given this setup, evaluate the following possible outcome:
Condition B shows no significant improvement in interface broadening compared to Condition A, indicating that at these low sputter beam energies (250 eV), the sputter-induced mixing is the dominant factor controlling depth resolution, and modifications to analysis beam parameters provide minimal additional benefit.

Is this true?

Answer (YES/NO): NO